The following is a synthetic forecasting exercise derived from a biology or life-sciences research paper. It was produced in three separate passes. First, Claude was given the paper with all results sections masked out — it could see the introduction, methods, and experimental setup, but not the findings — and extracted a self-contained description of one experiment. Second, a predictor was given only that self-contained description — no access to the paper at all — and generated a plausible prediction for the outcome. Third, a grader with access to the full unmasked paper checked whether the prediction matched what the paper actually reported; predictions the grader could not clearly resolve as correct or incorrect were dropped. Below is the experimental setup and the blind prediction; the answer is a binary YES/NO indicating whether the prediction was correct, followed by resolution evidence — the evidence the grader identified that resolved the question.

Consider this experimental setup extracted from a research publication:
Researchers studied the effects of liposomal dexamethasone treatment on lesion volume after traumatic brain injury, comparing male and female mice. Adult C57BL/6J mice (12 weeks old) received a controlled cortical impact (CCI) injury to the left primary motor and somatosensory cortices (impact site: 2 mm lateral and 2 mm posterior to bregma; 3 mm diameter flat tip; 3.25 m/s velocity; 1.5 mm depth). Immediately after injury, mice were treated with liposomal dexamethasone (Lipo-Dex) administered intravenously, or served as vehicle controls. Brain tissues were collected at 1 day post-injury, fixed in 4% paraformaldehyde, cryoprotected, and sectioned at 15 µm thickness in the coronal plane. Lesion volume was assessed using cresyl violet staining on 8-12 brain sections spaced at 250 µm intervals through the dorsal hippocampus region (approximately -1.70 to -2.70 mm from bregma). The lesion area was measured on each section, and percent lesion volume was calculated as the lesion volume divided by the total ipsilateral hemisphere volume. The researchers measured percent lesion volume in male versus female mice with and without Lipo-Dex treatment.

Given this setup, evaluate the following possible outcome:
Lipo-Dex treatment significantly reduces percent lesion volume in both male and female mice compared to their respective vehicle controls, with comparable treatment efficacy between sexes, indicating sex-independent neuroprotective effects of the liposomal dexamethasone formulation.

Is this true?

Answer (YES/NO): NO